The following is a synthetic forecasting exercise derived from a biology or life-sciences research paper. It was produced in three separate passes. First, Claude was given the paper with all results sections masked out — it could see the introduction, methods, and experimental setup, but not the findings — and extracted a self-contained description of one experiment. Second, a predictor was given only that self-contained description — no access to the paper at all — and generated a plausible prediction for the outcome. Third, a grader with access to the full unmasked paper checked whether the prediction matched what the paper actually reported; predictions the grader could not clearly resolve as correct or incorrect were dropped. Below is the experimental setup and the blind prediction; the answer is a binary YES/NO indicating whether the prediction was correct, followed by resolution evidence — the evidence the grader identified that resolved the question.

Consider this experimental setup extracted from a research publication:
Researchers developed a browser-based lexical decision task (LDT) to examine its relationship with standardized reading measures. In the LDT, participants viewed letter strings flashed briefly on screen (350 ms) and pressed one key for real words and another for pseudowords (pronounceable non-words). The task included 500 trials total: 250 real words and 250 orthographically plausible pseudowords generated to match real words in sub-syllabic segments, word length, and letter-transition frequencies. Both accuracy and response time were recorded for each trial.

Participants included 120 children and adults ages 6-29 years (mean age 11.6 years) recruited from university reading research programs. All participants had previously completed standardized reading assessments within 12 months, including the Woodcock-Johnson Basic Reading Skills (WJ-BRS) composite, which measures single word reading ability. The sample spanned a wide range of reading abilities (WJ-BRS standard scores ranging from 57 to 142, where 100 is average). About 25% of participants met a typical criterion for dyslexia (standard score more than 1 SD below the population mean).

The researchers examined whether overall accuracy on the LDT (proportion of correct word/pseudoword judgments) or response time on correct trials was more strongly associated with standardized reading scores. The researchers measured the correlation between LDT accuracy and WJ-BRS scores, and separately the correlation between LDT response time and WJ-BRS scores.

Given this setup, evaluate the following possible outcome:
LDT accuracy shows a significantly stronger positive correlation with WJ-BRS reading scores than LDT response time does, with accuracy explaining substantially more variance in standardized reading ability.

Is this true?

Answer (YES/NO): YES